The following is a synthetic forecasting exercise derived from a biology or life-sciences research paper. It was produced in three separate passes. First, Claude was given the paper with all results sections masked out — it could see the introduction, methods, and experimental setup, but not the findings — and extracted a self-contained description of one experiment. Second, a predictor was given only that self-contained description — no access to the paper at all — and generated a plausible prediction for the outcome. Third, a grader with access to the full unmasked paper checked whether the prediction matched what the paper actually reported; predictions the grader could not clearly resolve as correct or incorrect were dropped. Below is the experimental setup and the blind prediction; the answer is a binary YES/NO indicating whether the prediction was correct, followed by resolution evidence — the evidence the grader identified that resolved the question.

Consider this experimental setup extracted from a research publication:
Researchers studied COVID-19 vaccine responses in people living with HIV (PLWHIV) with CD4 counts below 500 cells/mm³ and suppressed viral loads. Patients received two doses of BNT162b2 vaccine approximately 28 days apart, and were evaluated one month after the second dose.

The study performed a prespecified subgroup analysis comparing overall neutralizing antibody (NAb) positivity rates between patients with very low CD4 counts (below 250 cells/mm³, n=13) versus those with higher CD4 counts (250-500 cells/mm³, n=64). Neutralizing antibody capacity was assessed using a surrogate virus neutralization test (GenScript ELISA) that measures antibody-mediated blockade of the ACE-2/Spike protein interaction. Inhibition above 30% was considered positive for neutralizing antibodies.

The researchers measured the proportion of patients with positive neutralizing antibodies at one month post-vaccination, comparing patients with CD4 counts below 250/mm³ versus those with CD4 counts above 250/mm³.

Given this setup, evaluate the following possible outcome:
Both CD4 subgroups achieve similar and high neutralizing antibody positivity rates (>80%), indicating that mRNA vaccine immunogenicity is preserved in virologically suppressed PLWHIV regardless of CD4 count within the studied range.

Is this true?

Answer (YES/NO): NO